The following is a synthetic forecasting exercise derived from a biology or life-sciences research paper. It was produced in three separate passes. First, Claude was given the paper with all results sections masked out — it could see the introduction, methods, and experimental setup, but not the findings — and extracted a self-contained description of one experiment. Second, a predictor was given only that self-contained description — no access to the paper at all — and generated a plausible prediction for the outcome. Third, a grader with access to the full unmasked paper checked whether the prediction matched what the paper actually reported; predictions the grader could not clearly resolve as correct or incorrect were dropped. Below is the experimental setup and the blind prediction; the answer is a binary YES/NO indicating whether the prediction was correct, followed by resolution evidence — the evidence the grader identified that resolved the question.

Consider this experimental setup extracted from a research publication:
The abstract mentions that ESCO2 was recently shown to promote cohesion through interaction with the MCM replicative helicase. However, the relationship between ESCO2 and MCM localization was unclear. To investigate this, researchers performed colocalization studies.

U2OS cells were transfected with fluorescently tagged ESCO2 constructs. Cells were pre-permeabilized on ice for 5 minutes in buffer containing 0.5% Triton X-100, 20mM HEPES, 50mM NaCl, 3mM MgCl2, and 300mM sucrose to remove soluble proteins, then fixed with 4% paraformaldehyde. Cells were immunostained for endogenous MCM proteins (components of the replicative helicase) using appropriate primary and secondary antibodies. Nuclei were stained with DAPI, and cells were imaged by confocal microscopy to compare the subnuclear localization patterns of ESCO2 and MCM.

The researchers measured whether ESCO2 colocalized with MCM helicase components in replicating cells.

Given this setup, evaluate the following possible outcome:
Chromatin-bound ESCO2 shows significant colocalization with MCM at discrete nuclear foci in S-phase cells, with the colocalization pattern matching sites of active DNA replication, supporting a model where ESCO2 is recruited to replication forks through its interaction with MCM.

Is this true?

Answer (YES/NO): NO